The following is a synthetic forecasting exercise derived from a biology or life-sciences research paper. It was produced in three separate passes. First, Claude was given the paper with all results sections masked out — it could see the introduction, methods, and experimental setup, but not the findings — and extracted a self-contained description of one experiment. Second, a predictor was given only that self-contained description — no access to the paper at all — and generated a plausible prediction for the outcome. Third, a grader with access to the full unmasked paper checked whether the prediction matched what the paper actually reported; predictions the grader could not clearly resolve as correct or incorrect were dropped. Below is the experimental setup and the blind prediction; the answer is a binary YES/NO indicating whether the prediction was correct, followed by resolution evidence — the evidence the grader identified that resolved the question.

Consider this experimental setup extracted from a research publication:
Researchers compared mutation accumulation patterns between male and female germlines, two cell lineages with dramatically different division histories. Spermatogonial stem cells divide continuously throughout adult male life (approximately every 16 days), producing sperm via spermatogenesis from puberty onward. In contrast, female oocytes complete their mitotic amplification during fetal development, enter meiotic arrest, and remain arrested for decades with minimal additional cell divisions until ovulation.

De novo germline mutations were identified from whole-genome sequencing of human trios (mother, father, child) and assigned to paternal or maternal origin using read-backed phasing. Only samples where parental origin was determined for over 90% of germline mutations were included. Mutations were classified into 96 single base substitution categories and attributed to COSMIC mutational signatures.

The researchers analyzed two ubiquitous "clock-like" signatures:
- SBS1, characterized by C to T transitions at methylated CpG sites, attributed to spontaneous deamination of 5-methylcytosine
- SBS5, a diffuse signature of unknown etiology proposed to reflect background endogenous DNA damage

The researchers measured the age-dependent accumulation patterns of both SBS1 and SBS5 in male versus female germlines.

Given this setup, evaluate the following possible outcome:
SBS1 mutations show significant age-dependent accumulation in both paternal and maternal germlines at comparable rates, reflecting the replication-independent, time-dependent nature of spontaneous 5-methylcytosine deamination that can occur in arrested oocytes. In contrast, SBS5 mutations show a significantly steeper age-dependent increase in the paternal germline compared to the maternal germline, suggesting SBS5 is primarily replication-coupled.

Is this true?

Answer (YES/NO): NO